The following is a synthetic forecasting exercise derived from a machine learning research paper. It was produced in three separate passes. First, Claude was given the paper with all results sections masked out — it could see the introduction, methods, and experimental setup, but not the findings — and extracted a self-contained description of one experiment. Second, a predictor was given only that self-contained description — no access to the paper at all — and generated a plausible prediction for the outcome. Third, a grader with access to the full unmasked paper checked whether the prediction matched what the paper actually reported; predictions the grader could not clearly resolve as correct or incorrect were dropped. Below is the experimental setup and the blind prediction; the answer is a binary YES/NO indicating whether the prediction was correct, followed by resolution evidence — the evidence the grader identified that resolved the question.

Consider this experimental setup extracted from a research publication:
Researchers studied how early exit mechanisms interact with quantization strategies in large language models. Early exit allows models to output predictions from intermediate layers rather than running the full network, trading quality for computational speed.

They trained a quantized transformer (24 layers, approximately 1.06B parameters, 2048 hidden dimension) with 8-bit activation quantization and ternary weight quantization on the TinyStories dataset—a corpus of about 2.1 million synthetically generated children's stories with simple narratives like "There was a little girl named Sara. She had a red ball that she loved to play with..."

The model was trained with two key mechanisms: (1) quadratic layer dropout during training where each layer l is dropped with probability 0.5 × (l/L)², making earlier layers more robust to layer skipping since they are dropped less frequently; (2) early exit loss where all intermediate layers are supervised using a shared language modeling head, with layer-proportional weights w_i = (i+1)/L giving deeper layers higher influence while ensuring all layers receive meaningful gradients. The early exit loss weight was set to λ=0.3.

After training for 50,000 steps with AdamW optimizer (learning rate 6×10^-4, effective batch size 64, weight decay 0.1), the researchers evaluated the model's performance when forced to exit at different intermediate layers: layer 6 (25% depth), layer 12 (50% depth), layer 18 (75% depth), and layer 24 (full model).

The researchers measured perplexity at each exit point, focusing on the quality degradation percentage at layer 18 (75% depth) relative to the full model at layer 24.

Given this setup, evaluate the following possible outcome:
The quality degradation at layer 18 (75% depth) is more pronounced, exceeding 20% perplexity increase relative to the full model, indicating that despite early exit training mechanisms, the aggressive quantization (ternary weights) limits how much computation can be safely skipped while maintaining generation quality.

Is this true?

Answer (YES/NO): NO